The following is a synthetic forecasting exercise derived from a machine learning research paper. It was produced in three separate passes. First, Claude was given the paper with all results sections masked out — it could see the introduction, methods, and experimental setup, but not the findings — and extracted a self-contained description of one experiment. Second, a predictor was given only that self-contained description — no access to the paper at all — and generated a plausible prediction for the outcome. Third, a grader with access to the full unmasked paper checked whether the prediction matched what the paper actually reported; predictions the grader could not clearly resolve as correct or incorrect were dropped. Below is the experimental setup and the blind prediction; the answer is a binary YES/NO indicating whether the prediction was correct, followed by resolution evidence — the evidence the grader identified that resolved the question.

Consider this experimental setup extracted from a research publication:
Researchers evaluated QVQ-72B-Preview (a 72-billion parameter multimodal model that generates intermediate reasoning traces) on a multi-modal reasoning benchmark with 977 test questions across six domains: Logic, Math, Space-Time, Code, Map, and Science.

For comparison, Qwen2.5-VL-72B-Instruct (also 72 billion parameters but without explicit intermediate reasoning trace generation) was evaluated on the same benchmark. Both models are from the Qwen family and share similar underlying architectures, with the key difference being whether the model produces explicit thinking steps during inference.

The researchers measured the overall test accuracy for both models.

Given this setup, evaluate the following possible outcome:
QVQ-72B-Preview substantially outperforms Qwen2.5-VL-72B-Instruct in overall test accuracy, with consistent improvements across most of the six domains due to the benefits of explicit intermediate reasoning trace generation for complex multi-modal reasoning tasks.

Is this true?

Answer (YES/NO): NO